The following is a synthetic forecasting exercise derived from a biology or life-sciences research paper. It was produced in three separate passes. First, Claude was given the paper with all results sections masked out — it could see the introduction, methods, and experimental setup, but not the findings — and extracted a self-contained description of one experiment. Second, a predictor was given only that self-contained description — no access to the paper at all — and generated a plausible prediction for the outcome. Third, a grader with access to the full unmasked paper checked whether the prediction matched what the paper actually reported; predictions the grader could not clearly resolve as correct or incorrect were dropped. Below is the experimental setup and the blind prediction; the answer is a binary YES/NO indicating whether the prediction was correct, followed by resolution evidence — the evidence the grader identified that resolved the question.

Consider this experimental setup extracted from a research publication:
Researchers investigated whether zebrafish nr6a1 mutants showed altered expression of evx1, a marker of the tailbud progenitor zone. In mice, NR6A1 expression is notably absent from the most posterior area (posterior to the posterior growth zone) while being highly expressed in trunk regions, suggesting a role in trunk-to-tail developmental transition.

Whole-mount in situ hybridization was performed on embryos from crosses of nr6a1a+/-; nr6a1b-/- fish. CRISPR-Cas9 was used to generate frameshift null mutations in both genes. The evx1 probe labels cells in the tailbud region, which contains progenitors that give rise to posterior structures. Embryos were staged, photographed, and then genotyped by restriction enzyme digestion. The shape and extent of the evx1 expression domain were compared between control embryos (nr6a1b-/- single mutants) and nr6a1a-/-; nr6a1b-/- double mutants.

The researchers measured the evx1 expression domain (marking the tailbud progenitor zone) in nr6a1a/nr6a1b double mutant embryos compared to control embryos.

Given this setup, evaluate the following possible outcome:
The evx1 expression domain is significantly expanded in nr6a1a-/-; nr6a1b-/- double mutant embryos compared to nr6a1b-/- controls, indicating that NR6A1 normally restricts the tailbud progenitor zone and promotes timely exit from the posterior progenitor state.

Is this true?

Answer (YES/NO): NO